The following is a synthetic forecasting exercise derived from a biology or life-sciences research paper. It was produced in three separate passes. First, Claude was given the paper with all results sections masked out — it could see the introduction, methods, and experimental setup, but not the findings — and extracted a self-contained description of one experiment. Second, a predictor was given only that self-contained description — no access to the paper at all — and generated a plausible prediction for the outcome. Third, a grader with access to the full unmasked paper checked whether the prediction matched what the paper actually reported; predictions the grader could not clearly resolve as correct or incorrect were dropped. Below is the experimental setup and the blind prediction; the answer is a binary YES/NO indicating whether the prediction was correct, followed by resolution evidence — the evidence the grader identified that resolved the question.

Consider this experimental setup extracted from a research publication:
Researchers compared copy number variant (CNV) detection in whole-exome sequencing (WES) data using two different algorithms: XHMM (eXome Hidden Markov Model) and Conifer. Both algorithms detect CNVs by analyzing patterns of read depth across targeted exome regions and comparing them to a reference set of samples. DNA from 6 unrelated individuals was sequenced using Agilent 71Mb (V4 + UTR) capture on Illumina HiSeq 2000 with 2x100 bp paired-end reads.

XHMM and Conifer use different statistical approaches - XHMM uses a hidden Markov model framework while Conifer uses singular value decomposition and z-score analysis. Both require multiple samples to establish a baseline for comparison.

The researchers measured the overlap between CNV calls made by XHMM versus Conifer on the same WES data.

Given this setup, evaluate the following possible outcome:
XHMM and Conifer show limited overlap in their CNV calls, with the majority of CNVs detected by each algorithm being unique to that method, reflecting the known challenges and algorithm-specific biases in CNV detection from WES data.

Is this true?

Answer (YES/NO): YES